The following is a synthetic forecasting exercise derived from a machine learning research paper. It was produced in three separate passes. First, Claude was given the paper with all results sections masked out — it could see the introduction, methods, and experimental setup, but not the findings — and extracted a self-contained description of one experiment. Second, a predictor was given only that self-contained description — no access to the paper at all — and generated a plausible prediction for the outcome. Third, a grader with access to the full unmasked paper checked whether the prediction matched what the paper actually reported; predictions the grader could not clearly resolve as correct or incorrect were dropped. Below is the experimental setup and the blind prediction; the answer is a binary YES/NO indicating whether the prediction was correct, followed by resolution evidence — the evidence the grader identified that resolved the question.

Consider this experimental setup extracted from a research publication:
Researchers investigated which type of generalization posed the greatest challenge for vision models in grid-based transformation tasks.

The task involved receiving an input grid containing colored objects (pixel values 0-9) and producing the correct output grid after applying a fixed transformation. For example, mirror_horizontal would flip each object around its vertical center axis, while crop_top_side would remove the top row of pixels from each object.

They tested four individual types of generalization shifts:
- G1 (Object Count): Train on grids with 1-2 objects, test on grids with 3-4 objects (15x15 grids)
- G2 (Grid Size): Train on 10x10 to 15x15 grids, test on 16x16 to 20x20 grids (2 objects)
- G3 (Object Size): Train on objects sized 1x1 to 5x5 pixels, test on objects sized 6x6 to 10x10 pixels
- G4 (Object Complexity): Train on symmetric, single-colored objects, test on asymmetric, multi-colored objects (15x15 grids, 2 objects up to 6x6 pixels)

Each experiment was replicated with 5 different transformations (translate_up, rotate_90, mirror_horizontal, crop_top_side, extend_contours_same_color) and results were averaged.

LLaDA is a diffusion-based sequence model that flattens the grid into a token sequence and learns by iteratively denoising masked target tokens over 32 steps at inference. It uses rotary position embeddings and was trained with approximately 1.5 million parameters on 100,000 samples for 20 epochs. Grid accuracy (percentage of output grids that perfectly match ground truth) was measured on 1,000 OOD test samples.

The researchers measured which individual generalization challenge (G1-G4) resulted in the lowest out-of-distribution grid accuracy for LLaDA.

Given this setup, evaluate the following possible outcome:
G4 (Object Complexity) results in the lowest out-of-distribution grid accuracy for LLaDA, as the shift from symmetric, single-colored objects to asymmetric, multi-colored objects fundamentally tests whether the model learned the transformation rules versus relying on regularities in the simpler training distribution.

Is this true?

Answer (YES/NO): NO